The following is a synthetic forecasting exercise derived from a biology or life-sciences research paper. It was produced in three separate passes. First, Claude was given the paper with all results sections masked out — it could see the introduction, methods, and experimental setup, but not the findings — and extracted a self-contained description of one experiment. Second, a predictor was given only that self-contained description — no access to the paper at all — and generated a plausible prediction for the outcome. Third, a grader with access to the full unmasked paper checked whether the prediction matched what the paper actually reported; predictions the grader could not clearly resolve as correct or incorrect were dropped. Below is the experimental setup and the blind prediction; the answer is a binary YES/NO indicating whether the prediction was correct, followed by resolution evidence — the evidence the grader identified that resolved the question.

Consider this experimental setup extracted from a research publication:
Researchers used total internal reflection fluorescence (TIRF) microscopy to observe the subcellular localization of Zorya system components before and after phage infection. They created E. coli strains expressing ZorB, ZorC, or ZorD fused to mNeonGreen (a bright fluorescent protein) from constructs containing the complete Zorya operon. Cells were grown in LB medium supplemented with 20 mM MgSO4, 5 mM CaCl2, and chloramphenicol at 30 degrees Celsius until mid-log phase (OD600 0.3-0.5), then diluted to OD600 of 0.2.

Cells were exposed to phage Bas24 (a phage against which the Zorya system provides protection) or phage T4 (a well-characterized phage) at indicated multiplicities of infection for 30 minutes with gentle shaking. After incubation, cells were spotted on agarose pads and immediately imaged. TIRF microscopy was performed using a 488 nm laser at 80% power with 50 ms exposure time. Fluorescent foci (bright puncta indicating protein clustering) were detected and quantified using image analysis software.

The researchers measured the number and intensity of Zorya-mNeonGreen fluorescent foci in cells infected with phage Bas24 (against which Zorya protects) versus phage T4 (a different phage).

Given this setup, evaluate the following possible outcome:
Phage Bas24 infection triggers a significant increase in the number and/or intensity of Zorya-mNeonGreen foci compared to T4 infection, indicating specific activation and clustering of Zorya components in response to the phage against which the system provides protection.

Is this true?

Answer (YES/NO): NO